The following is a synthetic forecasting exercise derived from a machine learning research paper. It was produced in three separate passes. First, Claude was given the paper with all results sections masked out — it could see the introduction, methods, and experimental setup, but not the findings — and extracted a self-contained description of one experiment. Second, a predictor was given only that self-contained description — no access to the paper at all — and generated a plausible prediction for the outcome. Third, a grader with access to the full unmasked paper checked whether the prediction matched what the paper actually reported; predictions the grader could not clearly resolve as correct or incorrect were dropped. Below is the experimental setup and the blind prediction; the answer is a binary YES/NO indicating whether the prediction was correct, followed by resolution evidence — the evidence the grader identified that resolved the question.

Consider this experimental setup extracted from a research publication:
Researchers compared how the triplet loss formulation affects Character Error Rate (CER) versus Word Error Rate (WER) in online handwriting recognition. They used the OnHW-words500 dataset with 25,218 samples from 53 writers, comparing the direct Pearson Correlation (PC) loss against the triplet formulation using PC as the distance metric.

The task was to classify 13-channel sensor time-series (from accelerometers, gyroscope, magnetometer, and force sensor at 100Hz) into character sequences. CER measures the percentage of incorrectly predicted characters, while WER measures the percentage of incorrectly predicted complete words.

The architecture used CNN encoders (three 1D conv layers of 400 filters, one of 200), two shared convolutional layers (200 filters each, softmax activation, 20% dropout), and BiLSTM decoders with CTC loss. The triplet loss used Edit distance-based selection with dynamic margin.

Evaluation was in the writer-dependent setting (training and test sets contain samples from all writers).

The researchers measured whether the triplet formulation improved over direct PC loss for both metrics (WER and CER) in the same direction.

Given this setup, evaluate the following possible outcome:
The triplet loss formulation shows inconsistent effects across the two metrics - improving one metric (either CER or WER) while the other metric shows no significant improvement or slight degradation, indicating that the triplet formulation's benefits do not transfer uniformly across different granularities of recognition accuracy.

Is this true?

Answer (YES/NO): NO